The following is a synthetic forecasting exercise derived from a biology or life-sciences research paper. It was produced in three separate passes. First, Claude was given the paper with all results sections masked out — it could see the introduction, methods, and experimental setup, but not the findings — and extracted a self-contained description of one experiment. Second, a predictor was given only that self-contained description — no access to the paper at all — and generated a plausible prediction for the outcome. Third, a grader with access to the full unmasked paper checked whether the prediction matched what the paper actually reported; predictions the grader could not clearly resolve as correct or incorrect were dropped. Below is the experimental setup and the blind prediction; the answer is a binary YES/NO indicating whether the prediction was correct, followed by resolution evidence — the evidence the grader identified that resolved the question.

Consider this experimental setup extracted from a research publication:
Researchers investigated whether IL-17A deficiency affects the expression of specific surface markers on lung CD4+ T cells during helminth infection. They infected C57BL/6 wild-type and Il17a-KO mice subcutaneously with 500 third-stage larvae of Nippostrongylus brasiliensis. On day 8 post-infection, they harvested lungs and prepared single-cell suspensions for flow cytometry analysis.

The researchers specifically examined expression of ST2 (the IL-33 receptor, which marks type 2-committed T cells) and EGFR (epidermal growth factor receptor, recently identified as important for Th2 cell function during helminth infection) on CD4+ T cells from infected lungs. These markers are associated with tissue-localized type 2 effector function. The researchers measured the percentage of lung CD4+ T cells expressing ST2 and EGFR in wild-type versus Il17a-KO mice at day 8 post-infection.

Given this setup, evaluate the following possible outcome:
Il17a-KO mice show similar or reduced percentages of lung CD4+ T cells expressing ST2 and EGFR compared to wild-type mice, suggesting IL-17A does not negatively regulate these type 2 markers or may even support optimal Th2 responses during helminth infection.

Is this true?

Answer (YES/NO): YES